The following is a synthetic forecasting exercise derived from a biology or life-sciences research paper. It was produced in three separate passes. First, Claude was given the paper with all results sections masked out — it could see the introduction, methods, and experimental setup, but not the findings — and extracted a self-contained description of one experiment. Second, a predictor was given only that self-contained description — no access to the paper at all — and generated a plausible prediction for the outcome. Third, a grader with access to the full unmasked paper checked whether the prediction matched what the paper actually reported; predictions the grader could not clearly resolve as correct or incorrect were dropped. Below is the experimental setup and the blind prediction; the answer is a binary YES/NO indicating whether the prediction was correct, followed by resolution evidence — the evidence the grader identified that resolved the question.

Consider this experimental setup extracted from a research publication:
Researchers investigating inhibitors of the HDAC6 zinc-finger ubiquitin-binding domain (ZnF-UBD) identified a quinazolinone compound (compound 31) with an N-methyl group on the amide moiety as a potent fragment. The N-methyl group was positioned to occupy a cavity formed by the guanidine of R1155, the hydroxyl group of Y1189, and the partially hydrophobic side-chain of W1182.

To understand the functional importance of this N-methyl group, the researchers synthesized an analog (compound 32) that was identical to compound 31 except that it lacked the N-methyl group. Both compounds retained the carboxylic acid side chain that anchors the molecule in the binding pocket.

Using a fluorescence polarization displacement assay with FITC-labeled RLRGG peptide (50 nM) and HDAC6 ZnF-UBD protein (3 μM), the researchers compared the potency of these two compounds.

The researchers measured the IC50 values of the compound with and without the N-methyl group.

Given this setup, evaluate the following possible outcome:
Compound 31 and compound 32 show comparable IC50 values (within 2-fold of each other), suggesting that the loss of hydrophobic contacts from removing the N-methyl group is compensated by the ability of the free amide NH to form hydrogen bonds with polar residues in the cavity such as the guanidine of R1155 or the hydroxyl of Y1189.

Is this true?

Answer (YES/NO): NO